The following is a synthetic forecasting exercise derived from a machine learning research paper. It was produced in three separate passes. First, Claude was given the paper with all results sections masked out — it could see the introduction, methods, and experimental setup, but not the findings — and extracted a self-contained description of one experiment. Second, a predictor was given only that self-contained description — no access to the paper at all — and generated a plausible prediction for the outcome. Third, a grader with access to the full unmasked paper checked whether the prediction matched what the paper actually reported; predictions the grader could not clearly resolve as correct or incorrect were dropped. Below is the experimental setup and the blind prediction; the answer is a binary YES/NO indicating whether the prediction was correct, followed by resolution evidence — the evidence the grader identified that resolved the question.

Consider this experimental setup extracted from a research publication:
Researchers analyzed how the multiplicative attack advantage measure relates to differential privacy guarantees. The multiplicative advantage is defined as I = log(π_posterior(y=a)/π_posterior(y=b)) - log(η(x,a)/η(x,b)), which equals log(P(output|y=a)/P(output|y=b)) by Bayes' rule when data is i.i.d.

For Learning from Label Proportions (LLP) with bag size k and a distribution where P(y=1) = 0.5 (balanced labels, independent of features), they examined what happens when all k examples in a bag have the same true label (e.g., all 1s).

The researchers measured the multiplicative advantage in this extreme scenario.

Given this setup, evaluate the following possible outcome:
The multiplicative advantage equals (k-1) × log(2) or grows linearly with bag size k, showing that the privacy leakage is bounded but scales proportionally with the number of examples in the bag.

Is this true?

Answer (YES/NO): NO